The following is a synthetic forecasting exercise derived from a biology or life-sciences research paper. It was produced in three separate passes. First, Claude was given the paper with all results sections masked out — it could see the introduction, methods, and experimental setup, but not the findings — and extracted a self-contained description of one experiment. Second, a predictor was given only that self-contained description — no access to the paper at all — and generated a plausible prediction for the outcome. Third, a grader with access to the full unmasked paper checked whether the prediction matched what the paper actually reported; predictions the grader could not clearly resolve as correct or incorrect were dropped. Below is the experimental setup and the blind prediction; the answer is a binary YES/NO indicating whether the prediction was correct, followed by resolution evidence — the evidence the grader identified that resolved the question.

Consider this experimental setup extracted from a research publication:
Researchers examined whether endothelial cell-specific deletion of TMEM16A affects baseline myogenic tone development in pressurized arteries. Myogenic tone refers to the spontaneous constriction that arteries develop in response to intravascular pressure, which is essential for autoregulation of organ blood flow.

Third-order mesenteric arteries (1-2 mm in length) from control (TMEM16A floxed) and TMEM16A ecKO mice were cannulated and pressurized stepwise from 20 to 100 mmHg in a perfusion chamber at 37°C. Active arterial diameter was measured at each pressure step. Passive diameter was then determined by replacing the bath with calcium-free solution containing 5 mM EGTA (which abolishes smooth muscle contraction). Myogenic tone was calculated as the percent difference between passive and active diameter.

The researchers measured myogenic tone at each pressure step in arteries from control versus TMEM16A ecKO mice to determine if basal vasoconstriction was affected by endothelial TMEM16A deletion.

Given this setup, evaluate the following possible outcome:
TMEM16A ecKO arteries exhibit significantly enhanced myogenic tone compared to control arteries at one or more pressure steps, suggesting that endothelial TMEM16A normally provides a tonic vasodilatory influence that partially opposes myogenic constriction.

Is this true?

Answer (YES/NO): NO